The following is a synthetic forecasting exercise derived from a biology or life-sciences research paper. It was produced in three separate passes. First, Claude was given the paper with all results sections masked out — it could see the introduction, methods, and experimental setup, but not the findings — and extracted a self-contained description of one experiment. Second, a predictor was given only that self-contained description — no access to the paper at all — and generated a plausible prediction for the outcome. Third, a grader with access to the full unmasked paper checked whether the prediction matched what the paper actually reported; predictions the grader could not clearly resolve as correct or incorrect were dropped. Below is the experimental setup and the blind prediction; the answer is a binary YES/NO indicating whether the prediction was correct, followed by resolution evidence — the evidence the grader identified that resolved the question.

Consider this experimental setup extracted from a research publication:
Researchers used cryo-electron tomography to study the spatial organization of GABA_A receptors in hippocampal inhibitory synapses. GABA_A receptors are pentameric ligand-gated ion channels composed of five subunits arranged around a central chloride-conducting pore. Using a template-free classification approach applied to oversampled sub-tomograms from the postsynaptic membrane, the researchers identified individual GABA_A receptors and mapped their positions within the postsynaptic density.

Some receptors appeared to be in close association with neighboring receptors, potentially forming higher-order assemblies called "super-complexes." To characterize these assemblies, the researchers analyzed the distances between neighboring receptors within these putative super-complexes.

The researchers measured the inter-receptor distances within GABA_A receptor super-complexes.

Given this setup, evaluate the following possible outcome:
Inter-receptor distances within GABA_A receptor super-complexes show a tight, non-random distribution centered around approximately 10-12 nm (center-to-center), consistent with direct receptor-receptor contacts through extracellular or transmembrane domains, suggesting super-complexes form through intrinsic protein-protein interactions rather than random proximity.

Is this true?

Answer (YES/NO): NO